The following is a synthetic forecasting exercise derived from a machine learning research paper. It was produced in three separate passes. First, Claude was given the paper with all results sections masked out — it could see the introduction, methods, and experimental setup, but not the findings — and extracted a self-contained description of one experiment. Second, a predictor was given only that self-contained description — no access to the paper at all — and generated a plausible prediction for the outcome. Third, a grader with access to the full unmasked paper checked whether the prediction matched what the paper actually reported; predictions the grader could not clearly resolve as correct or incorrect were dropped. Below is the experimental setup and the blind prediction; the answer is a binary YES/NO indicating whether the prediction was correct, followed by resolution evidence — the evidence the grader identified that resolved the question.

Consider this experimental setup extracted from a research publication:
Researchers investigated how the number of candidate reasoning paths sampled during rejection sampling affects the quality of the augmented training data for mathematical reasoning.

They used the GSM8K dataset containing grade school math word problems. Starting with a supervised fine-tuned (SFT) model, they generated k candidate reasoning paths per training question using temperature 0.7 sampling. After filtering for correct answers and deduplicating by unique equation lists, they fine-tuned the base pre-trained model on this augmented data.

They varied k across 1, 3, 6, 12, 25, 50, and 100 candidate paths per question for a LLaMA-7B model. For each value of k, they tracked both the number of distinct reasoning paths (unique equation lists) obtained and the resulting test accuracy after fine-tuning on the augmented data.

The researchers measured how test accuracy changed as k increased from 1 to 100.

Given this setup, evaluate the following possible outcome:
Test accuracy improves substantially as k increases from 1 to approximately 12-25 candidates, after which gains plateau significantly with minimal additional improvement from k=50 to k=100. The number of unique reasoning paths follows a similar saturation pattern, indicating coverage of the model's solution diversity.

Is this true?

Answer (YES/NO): NO